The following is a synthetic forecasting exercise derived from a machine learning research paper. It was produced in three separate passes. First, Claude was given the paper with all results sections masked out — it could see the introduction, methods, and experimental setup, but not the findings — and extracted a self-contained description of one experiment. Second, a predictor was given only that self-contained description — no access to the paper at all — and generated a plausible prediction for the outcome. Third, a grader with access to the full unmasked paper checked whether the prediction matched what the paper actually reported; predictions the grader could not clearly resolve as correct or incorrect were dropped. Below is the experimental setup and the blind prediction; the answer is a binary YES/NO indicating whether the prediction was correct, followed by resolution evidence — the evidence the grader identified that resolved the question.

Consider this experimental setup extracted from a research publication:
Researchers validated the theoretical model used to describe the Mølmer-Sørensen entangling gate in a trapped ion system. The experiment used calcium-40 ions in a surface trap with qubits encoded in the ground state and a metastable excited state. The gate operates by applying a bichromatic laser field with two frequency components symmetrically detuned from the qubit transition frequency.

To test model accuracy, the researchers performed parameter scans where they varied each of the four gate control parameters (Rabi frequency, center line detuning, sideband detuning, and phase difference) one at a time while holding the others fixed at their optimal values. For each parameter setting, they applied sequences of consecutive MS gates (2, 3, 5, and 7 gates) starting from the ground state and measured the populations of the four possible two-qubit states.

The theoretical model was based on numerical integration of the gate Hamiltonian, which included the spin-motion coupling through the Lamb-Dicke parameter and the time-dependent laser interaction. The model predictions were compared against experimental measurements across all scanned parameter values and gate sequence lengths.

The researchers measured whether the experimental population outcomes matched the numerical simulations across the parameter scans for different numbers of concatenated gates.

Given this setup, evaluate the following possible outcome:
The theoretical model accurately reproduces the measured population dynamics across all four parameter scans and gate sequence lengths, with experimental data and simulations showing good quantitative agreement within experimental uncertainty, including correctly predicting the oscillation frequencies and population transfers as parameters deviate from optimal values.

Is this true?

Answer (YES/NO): NO